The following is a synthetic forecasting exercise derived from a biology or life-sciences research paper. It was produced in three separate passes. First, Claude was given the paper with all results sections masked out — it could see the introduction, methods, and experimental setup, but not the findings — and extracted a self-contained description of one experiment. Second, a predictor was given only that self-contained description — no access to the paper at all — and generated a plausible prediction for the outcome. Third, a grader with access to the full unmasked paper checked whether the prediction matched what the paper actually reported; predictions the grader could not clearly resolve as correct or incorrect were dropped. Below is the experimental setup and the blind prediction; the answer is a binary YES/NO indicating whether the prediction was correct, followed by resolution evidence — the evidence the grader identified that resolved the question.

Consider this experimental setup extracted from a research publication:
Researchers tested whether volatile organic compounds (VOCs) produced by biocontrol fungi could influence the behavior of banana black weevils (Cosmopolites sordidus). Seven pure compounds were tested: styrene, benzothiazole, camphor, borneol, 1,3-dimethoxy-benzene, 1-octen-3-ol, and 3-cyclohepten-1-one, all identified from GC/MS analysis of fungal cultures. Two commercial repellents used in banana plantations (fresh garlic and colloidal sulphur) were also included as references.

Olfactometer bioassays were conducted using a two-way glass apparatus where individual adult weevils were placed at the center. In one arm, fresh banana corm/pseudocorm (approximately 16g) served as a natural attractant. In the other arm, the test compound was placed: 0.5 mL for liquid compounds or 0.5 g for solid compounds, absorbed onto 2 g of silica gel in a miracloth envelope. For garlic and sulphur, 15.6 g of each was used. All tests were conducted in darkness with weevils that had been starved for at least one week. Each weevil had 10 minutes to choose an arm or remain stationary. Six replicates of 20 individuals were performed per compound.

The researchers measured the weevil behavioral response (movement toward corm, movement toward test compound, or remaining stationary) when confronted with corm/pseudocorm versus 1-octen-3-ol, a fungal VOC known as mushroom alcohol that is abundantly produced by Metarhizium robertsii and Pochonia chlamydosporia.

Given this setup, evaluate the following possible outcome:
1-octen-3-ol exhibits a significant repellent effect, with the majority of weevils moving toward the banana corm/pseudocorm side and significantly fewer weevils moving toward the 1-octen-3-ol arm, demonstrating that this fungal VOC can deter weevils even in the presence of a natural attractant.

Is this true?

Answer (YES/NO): NO